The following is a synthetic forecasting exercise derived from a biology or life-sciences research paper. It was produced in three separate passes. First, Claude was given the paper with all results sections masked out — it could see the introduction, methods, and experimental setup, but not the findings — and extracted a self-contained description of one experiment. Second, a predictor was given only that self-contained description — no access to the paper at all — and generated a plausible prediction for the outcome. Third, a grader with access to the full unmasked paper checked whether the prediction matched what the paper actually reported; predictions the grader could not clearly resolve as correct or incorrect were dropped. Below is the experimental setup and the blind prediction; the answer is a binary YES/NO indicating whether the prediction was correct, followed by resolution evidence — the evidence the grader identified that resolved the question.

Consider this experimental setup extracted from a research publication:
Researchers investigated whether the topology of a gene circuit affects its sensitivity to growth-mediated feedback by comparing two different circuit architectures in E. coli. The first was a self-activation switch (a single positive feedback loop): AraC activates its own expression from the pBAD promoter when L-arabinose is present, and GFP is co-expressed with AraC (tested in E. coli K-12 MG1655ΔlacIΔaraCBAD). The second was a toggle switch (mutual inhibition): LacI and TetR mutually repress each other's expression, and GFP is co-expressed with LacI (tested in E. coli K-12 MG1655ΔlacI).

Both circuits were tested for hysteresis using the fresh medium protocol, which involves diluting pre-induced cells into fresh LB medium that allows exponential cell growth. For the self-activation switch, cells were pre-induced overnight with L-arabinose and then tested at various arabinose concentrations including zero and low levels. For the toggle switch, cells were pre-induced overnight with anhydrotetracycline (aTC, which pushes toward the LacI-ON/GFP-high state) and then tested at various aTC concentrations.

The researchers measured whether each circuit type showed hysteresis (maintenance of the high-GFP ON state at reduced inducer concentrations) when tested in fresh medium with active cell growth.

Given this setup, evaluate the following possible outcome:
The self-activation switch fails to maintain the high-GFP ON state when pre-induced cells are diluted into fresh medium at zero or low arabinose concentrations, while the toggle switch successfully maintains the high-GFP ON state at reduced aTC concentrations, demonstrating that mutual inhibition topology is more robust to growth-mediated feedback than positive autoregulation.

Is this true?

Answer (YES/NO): YES